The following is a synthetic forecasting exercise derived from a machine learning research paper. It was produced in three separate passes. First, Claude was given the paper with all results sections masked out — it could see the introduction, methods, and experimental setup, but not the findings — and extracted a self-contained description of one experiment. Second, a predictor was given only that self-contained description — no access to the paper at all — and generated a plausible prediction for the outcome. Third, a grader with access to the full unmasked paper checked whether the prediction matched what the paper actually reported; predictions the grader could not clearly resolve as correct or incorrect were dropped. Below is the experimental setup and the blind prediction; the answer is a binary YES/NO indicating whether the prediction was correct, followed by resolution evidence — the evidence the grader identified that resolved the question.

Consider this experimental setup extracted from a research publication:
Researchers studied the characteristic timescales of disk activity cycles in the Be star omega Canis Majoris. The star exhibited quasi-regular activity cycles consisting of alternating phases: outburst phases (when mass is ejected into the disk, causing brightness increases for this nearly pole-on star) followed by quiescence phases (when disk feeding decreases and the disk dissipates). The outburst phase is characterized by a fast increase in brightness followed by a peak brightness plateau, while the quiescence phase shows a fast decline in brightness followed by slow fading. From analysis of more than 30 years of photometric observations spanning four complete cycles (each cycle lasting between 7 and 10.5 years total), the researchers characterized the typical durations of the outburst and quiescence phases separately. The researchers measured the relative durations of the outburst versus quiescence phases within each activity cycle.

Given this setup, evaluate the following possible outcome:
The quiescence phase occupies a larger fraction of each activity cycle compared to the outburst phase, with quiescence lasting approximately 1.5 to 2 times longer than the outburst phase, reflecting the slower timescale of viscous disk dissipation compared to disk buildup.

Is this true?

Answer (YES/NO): YES